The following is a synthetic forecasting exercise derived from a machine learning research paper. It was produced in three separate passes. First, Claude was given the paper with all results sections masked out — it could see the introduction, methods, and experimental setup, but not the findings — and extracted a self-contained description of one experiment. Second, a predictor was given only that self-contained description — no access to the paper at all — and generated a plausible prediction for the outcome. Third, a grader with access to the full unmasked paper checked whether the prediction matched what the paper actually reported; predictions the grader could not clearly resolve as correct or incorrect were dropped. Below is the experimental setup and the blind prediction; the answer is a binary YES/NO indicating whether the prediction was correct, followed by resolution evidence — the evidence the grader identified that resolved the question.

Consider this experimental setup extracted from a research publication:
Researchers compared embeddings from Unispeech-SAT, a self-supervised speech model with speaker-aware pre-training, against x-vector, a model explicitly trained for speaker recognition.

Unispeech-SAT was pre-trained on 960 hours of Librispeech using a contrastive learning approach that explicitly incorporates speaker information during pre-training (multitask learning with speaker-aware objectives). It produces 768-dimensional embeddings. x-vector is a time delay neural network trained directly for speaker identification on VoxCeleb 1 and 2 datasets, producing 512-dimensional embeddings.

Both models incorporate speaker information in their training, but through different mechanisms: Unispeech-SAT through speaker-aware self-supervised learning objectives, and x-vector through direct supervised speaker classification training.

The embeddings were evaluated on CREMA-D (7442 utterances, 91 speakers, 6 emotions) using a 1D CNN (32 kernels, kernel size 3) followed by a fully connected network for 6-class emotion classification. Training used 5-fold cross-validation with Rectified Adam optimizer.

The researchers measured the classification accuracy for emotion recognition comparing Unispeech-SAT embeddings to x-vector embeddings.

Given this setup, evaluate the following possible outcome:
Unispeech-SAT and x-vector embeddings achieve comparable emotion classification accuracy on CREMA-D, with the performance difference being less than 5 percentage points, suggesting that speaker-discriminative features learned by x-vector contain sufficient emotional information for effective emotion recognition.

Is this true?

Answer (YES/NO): YES